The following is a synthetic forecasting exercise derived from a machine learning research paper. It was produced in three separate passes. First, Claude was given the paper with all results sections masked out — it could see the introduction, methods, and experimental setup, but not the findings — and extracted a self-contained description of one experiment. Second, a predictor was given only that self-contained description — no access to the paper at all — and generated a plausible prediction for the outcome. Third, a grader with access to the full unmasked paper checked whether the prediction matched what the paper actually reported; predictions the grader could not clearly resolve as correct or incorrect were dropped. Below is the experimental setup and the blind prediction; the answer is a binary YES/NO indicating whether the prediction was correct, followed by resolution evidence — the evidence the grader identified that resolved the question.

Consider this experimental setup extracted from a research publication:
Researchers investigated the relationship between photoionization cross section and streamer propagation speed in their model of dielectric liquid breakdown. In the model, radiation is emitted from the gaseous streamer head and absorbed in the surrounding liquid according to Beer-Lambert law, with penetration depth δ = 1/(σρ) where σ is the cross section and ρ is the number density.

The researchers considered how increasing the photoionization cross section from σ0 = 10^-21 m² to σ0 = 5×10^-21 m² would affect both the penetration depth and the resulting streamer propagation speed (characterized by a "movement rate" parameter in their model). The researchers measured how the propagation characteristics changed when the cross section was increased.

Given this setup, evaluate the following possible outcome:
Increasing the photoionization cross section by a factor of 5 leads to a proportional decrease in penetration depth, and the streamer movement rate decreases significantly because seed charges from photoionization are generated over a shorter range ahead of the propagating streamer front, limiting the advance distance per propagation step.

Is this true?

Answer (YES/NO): NO